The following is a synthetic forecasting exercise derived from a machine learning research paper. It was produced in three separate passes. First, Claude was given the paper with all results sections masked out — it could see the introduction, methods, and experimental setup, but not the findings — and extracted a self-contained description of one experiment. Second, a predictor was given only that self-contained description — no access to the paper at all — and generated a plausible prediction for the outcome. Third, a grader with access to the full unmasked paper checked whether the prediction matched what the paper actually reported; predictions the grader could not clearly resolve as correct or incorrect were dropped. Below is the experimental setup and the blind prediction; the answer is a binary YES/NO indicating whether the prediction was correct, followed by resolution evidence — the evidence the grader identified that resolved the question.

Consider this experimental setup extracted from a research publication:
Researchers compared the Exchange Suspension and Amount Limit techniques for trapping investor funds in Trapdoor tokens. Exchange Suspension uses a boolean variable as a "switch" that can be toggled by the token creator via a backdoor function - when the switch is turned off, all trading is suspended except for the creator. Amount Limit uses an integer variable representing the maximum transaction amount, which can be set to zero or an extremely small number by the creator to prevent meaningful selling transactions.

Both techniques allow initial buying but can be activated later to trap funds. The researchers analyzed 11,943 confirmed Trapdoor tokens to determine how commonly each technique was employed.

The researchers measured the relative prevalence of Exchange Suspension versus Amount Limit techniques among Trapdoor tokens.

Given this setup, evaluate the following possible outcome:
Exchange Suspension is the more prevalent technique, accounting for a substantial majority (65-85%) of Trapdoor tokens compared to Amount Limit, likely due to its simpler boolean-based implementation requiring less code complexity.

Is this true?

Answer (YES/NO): NO